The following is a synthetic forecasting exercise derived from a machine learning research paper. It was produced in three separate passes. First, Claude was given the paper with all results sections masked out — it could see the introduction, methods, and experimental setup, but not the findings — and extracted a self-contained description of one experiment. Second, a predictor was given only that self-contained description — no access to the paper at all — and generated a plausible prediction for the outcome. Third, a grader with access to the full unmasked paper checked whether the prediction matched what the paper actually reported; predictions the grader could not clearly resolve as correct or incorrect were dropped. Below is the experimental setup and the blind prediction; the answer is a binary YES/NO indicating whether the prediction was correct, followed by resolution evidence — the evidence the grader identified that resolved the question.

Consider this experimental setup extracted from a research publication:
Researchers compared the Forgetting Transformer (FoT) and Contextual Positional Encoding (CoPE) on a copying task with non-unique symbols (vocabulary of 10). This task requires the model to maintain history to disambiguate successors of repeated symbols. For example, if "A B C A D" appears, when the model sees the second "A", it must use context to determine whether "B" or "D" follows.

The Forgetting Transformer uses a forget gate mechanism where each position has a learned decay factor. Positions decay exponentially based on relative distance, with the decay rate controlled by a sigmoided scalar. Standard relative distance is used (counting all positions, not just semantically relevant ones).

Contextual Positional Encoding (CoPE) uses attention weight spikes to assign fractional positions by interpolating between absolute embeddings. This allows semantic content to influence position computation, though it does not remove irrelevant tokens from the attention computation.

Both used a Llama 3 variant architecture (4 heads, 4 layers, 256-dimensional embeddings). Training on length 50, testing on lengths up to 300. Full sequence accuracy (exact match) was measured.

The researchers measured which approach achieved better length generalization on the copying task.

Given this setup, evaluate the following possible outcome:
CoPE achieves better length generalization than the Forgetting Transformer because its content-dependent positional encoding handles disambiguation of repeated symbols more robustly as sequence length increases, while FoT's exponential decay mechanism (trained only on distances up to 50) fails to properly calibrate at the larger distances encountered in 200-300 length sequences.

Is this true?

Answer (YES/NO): NO